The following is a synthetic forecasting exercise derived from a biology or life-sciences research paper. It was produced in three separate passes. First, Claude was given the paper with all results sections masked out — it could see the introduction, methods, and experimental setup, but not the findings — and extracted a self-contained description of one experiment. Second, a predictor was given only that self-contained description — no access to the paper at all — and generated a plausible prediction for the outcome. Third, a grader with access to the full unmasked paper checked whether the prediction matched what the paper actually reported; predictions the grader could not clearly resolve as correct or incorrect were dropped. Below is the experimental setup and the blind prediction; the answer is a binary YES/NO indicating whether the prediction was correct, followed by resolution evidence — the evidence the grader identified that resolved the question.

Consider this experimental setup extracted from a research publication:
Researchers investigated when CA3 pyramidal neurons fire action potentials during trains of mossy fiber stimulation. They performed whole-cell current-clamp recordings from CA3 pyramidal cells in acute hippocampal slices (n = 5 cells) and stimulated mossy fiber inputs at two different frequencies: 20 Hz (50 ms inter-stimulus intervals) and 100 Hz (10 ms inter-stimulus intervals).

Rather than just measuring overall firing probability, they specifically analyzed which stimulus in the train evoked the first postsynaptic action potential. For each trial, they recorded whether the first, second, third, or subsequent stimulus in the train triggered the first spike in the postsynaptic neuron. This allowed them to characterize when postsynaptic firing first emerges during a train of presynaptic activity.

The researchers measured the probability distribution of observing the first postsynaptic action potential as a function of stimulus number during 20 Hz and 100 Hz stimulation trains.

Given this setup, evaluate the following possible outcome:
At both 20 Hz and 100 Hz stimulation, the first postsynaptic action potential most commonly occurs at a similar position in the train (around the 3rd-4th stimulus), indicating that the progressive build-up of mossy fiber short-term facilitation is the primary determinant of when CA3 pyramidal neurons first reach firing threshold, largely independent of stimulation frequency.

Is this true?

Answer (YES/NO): NO